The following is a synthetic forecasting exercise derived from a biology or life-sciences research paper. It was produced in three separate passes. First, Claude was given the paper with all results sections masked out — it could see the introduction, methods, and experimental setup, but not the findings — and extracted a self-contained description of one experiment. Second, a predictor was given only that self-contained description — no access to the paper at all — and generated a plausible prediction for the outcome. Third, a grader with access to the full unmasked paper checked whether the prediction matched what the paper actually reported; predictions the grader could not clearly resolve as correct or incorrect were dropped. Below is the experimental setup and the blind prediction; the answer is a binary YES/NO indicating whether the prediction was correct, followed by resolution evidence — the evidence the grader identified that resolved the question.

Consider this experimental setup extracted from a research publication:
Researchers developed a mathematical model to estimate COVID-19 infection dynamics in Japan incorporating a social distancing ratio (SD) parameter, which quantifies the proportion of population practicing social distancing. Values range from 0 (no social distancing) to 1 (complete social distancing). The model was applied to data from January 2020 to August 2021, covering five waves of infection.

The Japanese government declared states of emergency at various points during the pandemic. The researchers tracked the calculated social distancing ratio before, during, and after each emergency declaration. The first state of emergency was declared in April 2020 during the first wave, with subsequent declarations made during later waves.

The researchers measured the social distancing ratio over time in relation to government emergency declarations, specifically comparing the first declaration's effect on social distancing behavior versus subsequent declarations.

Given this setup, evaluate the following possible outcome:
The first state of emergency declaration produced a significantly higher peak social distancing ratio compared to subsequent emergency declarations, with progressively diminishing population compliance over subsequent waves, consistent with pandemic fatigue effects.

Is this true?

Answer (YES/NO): YES